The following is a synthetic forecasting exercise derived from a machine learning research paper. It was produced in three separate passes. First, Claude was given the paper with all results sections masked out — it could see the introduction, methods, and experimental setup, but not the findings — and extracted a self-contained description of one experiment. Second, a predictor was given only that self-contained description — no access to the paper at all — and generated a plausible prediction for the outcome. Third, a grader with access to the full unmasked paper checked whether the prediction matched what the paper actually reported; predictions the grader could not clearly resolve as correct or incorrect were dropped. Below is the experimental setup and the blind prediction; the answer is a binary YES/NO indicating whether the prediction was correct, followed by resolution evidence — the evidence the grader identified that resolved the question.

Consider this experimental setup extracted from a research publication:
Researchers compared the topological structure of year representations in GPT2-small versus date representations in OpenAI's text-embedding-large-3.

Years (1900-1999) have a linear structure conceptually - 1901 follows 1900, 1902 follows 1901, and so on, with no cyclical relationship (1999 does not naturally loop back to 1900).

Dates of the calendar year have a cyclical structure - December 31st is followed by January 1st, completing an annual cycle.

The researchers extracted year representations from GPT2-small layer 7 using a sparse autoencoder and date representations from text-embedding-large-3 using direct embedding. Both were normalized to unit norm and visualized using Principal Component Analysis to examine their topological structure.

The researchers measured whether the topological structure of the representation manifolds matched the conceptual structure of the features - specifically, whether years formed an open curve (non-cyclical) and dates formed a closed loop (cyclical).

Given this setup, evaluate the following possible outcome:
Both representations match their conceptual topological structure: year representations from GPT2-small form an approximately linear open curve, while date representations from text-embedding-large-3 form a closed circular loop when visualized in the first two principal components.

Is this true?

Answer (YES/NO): NO